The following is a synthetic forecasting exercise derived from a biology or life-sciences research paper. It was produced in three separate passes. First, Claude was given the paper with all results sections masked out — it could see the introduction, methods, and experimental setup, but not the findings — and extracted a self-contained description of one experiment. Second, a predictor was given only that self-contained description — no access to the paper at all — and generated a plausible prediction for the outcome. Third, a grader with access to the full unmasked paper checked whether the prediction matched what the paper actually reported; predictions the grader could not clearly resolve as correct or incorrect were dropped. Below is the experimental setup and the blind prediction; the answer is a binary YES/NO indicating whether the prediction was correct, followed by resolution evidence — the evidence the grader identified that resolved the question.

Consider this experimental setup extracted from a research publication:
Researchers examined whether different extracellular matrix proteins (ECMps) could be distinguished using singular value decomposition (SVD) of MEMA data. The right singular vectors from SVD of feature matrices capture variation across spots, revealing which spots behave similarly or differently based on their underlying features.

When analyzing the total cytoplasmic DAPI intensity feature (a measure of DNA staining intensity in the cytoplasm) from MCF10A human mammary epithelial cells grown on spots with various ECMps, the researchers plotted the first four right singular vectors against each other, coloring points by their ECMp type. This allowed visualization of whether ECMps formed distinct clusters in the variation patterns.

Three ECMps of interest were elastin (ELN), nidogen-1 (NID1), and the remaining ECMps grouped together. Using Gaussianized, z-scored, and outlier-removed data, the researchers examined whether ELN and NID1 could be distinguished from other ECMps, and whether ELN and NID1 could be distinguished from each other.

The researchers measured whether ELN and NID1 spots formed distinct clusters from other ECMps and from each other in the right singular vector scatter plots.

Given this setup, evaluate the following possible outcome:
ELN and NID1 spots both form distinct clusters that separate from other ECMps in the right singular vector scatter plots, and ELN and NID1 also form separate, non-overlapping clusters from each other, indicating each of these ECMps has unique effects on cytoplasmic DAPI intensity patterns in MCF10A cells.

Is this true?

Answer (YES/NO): YES